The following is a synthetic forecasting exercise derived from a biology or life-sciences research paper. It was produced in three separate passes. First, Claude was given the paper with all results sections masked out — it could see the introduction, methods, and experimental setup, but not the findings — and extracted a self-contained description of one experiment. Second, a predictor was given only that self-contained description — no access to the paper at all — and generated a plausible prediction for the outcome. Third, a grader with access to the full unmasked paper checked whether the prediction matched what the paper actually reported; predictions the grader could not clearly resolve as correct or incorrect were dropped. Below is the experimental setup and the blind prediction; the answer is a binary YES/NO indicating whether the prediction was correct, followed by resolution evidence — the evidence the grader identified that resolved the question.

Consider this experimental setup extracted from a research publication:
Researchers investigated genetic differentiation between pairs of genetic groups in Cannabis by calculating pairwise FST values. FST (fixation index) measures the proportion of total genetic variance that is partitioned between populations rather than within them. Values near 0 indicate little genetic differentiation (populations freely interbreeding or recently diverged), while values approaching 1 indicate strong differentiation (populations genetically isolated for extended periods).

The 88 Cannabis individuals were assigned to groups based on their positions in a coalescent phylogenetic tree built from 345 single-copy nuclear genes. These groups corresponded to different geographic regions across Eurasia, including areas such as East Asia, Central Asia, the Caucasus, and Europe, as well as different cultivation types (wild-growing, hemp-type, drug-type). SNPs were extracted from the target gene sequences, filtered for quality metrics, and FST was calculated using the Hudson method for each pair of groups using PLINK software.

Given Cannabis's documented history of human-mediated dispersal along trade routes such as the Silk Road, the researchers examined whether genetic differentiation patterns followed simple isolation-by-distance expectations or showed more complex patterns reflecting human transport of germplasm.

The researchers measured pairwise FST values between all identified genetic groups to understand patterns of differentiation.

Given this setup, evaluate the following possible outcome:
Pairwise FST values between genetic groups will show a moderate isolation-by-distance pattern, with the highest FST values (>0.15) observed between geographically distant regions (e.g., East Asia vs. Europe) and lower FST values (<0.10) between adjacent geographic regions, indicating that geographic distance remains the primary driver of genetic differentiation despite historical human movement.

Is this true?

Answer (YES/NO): YES